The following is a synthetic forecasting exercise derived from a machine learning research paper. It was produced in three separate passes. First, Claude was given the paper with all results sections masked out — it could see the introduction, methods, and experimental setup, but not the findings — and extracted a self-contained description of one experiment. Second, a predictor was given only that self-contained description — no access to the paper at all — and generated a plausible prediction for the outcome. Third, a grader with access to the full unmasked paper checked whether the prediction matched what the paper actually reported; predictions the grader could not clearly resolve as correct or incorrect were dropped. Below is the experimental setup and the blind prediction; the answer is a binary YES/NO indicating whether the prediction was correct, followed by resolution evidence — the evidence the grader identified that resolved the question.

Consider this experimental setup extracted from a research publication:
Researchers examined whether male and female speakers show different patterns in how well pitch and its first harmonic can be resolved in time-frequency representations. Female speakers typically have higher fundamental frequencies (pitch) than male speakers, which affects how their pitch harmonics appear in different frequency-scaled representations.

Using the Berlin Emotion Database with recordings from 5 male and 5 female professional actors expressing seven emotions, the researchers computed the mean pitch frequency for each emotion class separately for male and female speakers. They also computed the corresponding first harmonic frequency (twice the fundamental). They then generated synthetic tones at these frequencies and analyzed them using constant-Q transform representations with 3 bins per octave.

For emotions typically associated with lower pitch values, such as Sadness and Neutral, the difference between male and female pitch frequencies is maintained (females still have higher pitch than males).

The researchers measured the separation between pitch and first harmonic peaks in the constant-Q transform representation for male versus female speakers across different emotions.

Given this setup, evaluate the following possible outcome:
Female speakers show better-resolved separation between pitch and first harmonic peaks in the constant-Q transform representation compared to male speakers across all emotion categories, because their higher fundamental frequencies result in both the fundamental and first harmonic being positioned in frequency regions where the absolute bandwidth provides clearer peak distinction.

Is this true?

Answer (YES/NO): NO